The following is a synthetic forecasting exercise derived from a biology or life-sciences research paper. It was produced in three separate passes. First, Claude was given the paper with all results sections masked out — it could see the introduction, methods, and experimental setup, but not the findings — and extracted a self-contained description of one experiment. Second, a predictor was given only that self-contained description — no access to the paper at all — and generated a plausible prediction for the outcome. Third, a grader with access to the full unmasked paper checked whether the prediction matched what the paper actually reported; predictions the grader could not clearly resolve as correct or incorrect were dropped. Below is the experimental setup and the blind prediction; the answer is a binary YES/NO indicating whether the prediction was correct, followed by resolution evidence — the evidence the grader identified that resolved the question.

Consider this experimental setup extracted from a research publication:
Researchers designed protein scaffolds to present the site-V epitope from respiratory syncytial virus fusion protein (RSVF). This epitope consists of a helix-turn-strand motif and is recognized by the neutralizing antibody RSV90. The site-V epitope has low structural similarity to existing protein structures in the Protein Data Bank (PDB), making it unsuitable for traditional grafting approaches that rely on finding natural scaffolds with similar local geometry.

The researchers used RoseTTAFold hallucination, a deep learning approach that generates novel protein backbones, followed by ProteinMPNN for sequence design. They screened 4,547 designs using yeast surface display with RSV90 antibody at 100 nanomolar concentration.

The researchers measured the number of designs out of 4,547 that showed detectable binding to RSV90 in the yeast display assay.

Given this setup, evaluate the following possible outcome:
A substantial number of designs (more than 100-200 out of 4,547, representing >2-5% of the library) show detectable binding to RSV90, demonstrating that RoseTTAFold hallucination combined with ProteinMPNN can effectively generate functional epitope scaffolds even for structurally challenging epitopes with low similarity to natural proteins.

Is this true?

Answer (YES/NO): YES